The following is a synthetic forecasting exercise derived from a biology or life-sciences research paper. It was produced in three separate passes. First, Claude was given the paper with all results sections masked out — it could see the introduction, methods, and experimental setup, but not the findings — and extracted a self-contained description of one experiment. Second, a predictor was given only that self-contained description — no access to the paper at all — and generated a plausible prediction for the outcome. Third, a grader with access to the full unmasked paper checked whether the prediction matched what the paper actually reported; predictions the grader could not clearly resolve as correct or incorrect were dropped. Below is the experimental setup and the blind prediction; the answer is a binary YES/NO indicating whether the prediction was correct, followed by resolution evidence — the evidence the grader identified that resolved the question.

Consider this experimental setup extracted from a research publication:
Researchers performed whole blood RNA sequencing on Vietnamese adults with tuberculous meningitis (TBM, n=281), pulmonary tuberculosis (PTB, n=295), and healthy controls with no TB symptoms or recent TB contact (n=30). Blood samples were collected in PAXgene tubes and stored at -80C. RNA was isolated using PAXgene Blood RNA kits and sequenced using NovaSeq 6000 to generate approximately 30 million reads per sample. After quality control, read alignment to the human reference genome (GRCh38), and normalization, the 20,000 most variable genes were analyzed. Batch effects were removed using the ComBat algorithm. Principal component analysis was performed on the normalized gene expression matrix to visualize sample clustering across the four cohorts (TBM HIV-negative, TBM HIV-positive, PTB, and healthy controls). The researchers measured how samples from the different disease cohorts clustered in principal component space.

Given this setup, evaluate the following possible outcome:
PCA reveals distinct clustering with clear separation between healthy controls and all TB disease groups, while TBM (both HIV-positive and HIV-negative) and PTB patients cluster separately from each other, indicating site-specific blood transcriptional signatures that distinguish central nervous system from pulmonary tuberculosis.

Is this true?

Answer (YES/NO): NO